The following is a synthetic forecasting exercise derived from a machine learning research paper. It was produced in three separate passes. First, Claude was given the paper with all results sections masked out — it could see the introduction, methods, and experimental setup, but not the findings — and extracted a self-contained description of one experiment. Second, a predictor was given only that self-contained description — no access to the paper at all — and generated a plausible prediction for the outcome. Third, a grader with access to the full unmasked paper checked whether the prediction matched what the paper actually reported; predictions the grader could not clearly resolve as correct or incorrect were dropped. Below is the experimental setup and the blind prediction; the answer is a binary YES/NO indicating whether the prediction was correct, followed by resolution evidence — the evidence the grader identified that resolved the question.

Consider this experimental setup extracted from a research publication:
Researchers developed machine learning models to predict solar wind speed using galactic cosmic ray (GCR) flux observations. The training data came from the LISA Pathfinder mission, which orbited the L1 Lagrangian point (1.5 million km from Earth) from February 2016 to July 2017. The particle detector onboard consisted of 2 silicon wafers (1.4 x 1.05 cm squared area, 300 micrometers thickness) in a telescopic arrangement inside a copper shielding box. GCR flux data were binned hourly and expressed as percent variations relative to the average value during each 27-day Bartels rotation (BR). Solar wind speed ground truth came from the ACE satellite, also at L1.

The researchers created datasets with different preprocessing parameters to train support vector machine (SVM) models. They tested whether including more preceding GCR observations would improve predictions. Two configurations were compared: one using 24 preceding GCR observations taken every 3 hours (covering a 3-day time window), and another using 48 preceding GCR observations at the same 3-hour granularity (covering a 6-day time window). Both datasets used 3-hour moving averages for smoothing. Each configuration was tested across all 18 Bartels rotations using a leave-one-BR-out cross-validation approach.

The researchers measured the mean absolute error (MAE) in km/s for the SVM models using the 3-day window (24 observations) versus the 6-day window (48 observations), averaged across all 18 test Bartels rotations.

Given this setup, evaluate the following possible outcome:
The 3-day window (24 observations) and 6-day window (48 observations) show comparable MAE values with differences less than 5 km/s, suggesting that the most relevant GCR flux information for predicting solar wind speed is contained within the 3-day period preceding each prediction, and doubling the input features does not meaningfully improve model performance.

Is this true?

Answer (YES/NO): YES